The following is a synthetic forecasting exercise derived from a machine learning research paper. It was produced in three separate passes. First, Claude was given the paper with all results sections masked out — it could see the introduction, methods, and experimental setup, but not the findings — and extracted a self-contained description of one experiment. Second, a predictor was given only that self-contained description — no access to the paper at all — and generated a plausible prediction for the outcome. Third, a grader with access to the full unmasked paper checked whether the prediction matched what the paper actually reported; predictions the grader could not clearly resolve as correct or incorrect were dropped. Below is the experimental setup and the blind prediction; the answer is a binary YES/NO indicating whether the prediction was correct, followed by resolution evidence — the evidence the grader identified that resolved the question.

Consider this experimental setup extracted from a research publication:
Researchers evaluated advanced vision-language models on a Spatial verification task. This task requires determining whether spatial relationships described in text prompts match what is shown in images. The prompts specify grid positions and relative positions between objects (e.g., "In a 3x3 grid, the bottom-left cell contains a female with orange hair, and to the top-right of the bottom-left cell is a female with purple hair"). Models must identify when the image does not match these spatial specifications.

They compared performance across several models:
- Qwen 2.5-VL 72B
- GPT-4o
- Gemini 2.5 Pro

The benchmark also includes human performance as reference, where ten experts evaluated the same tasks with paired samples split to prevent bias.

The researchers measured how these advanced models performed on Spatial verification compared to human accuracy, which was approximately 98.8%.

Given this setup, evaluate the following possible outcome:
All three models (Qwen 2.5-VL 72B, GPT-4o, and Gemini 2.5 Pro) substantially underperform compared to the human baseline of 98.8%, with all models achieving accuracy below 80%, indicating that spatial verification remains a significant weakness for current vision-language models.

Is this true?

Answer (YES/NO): NO